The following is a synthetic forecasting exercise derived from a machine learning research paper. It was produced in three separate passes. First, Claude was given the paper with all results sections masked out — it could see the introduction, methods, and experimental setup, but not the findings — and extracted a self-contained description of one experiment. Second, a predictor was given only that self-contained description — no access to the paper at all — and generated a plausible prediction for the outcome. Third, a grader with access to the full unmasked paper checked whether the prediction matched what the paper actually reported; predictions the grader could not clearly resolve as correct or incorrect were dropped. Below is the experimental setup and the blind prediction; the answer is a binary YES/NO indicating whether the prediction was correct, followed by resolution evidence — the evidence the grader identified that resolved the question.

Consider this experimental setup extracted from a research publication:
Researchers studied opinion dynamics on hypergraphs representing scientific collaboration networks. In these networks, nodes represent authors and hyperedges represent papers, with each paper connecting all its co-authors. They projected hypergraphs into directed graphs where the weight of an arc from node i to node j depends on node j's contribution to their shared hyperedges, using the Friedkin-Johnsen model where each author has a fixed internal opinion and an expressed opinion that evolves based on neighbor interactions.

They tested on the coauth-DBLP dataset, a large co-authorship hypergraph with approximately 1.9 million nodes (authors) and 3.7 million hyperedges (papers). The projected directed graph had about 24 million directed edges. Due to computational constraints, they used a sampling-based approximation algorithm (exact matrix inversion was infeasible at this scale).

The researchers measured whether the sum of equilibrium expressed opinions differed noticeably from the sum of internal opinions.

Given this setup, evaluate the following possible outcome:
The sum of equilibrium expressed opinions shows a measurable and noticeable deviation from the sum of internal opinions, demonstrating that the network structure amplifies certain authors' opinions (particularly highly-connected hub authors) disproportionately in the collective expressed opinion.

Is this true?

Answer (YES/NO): NO